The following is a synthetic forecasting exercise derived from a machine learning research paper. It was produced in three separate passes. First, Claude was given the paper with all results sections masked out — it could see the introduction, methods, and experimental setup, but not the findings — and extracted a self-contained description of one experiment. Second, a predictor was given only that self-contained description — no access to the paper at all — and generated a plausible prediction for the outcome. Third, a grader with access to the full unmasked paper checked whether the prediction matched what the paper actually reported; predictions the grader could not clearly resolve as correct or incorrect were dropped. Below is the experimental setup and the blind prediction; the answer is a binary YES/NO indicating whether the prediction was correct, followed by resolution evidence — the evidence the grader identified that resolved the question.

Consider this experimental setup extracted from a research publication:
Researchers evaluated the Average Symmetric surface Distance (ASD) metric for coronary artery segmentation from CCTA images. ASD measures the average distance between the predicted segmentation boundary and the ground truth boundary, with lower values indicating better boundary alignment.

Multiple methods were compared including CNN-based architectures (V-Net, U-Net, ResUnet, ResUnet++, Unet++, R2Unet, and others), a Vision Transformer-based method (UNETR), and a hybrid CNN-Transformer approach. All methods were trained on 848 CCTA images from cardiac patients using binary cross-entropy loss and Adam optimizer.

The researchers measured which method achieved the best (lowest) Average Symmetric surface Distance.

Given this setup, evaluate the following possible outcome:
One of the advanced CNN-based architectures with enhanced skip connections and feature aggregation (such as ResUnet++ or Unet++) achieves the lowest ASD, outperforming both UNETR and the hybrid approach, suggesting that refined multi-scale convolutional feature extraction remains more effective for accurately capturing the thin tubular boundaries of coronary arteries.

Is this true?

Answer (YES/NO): YES